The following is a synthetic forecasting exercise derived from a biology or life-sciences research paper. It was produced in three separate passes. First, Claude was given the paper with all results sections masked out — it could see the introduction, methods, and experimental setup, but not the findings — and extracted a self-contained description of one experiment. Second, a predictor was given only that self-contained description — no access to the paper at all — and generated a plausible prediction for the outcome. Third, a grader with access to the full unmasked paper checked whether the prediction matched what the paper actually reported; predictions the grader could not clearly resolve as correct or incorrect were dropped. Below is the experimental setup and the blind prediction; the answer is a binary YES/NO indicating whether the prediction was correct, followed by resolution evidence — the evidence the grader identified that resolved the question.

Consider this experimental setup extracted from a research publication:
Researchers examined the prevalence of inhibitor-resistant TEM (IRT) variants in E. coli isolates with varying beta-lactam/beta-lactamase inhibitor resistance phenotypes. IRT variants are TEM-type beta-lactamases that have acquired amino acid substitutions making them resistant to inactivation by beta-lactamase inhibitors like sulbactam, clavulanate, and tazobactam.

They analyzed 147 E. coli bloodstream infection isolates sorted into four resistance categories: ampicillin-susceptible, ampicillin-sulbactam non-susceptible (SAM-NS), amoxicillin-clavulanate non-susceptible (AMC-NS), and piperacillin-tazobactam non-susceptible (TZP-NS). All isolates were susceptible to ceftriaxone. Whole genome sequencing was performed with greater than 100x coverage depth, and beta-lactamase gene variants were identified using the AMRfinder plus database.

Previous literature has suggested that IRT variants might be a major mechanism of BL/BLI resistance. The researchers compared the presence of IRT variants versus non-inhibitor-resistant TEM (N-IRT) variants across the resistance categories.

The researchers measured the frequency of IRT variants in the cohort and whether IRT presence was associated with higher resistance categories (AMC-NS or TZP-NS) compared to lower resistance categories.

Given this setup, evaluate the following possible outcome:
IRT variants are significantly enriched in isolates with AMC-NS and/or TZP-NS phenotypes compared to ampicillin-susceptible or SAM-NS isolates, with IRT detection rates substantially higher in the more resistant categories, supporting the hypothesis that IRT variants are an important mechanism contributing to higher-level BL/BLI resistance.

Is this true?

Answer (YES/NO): NO